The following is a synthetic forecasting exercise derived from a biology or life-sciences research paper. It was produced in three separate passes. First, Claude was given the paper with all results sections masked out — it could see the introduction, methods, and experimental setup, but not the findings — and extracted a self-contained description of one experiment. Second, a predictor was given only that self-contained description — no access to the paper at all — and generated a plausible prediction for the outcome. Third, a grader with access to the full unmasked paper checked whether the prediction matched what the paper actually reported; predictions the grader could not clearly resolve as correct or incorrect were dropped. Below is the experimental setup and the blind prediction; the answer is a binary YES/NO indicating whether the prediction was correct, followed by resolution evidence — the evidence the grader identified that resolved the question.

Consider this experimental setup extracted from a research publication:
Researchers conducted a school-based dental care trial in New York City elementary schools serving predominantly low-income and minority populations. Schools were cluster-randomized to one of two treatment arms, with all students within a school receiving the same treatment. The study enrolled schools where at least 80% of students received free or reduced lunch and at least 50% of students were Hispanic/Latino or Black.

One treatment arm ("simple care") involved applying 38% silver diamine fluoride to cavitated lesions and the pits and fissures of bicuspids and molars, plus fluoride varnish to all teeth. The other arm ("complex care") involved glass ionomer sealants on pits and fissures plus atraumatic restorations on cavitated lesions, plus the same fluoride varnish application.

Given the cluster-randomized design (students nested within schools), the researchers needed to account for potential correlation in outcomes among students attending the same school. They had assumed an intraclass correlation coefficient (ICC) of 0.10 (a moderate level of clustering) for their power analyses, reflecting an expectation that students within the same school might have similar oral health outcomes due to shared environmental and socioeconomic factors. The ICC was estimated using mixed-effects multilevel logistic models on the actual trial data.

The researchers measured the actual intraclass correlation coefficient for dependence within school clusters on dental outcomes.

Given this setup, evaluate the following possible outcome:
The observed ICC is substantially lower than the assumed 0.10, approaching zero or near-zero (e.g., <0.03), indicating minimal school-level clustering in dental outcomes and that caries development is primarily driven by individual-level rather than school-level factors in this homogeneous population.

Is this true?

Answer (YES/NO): YES